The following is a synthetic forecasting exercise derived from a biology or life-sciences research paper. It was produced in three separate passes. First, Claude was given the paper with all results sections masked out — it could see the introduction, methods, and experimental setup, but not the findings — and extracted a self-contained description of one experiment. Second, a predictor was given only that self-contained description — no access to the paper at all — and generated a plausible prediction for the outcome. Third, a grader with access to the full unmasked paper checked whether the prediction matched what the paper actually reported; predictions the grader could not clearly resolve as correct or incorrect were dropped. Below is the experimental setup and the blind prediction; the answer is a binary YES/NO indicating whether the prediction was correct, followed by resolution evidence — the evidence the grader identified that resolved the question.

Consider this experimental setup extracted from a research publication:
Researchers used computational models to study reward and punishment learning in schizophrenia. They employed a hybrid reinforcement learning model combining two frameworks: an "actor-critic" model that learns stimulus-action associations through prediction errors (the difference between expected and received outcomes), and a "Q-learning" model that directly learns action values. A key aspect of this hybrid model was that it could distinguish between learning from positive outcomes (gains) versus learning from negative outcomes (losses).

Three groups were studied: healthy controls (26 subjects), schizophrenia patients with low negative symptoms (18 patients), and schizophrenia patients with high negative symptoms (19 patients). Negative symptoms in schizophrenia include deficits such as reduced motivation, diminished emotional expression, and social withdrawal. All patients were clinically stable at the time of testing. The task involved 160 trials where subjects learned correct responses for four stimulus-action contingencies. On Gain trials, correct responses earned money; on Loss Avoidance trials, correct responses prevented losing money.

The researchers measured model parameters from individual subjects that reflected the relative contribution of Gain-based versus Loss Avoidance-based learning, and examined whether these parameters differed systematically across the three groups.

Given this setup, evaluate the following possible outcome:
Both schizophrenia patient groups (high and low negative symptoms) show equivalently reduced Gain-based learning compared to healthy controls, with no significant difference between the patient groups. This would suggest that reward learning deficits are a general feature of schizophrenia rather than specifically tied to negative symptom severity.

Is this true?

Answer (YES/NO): NO